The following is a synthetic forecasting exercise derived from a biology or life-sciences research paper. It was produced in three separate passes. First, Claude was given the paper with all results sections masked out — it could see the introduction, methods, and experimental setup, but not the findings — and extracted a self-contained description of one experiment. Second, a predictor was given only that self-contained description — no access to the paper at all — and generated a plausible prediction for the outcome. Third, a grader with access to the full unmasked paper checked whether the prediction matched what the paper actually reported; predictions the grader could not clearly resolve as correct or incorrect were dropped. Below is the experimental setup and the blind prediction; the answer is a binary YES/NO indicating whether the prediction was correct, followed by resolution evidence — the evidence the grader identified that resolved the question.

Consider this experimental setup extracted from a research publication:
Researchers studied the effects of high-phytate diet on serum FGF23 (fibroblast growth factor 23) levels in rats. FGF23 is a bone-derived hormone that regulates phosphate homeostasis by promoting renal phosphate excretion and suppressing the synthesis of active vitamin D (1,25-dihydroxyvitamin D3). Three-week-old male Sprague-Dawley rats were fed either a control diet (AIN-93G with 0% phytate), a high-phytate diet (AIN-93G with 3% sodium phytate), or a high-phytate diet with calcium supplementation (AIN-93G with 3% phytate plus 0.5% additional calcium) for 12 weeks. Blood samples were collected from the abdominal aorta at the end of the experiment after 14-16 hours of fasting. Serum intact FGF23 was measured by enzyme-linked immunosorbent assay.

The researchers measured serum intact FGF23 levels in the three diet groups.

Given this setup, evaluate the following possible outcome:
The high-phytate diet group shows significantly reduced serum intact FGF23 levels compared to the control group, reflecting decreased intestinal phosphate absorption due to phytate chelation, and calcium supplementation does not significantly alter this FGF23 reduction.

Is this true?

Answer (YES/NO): NO